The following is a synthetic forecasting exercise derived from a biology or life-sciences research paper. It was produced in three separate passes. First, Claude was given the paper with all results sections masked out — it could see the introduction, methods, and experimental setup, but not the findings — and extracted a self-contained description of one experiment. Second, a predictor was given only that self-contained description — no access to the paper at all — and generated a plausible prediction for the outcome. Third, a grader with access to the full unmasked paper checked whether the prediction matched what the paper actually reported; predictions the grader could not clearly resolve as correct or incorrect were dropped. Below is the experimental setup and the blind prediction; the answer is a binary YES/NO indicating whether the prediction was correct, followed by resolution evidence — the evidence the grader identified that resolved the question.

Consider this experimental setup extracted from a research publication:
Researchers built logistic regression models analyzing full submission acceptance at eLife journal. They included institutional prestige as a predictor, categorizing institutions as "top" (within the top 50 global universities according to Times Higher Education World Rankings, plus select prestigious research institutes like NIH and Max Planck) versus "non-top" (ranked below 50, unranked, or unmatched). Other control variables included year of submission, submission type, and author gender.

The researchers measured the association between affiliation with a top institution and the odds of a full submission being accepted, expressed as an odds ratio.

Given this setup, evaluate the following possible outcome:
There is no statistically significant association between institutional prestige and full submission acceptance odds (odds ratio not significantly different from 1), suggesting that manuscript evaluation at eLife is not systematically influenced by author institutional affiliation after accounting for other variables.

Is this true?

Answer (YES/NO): NO